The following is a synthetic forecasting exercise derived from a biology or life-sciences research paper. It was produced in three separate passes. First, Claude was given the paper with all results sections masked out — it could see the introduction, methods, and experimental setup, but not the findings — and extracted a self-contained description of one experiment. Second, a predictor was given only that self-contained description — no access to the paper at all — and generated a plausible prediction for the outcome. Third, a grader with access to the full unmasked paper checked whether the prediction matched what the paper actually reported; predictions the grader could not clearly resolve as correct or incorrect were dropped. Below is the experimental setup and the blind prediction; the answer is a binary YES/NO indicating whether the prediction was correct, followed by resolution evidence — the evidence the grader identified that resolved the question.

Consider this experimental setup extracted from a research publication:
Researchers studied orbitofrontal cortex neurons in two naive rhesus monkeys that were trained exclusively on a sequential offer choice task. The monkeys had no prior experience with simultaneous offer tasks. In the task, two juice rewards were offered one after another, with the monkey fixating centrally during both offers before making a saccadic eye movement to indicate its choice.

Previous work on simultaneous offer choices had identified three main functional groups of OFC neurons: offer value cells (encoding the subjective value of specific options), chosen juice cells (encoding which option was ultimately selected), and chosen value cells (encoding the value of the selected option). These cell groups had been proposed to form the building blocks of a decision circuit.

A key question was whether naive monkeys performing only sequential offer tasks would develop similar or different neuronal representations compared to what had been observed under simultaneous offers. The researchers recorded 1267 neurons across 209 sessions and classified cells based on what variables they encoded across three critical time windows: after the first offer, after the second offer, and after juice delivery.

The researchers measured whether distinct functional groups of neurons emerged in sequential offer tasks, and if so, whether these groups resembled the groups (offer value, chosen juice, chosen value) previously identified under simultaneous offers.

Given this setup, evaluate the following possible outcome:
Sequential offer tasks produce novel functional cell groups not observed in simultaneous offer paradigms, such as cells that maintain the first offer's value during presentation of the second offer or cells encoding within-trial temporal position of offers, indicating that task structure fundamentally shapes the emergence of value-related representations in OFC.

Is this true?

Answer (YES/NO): NO